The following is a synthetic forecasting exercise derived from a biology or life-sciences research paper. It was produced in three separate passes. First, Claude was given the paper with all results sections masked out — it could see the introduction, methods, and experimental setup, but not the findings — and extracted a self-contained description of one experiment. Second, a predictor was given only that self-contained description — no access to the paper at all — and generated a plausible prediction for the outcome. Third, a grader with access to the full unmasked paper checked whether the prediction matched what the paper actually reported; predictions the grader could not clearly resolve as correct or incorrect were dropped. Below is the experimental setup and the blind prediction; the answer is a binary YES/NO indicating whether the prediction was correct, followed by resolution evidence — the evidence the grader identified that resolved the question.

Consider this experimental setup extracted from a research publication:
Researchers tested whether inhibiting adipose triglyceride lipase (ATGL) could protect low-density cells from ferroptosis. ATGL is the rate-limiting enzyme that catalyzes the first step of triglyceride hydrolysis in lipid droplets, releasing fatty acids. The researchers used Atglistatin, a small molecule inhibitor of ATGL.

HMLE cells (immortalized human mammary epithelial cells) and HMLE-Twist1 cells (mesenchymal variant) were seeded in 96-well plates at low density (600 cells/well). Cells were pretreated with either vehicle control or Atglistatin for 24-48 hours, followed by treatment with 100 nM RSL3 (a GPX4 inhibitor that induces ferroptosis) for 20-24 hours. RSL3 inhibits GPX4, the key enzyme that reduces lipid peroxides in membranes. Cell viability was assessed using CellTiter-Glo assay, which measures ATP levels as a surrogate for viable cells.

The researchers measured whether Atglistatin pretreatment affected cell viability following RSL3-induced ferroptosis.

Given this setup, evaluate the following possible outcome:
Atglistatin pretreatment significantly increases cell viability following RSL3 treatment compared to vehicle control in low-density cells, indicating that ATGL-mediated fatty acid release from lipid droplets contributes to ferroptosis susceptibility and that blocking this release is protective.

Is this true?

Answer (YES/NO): YES